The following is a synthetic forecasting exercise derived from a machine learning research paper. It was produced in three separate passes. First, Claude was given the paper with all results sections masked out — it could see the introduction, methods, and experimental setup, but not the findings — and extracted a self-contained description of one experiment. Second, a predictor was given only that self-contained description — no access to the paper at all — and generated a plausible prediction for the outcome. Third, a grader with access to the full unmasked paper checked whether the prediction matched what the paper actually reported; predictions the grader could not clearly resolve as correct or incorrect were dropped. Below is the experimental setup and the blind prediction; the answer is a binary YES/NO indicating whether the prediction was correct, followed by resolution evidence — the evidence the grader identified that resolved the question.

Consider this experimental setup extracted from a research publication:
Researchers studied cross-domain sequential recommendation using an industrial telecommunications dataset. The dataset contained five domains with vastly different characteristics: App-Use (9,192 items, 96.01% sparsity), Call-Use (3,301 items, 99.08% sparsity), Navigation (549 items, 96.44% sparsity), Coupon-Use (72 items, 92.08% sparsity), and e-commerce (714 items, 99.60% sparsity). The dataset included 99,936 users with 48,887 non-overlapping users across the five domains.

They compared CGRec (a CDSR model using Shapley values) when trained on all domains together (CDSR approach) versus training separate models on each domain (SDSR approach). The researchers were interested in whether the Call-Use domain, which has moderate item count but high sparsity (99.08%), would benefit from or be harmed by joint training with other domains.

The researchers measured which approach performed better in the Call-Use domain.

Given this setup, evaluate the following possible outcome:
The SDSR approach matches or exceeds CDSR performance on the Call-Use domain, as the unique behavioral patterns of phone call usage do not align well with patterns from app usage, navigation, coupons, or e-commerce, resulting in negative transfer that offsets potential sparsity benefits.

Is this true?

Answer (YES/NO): YES